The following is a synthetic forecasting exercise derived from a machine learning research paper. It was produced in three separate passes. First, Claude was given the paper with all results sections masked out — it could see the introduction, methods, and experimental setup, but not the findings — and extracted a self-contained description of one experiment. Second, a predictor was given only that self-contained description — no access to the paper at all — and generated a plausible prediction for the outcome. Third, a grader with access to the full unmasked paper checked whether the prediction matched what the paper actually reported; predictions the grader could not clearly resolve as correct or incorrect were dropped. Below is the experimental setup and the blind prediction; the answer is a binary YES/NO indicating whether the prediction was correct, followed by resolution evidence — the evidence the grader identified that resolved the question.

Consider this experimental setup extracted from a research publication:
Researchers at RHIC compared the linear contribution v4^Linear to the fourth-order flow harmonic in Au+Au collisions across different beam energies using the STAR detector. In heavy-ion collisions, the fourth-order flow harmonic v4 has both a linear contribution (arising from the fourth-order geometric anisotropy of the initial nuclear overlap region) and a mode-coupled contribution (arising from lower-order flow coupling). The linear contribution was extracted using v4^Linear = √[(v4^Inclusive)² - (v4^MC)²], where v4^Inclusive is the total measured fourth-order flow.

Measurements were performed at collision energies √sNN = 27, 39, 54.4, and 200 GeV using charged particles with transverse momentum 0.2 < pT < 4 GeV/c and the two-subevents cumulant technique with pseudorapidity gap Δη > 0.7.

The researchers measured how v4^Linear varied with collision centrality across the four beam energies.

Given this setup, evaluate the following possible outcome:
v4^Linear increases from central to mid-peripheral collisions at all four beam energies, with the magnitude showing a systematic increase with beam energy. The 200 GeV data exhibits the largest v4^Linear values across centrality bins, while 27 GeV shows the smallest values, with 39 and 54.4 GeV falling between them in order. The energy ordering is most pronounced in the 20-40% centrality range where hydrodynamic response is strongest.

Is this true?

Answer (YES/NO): NO